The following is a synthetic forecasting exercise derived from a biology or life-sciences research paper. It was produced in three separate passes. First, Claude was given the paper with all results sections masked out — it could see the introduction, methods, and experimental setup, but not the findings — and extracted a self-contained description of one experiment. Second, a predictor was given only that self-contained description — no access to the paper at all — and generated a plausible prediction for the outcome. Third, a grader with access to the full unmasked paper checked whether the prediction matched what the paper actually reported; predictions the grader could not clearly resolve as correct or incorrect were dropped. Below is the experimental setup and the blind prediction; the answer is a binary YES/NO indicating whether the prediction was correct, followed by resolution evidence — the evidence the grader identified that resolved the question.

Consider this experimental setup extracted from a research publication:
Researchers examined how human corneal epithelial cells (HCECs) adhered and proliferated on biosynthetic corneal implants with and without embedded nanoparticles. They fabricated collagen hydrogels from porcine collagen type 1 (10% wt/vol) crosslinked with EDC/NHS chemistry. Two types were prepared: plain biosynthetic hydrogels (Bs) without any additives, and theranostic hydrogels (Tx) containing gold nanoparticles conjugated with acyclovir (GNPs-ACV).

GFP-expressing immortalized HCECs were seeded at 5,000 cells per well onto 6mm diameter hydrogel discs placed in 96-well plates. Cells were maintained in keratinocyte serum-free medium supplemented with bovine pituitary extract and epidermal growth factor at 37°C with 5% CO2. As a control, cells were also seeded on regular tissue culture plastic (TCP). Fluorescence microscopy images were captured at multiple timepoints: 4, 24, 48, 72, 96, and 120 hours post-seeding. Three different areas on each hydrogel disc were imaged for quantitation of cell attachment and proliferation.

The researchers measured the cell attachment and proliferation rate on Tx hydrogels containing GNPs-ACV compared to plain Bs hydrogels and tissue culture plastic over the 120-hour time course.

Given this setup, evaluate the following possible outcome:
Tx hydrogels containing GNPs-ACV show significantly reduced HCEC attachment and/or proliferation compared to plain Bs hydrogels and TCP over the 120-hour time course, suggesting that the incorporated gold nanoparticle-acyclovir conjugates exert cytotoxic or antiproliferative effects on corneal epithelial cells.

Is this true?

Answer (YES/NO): NO